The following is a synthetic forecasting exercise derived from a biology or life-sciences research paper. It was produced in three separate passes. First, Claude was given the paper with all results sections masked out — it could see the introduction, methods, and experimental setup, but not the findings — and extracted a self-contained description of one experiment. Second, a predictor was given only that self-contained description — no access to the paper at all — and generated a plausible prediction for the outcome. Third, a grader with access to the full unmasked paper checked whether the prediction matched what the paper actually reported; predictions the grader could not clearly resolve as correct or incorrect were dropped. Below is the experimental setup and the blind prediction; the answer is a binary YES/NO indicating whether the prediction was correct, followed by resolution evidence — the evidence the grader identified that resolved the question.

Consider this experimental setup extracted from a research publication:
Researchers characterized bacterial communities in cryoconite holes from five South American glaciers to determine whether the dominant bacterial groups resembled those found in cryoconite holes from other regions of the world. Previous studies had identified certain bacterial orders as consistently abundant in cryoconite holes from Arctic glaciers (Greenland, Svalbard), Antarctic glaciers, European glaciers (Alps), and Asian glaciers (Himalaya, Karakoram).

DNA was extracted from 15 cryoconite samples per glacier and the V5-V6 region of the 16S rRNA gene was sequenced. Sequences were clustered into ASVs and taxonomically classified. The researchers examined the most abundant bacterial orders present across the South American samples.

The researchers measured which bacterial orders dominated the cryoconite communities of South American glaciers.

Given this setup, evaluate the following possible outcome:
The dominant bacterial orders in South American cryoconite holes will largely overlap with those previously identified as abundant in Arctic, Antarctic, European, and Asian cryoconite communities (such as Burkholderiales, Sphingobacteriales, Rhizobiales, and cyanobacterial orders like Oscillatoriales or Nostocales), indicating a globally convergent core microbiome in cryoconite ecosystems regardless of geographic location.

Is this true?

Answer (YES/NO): NO